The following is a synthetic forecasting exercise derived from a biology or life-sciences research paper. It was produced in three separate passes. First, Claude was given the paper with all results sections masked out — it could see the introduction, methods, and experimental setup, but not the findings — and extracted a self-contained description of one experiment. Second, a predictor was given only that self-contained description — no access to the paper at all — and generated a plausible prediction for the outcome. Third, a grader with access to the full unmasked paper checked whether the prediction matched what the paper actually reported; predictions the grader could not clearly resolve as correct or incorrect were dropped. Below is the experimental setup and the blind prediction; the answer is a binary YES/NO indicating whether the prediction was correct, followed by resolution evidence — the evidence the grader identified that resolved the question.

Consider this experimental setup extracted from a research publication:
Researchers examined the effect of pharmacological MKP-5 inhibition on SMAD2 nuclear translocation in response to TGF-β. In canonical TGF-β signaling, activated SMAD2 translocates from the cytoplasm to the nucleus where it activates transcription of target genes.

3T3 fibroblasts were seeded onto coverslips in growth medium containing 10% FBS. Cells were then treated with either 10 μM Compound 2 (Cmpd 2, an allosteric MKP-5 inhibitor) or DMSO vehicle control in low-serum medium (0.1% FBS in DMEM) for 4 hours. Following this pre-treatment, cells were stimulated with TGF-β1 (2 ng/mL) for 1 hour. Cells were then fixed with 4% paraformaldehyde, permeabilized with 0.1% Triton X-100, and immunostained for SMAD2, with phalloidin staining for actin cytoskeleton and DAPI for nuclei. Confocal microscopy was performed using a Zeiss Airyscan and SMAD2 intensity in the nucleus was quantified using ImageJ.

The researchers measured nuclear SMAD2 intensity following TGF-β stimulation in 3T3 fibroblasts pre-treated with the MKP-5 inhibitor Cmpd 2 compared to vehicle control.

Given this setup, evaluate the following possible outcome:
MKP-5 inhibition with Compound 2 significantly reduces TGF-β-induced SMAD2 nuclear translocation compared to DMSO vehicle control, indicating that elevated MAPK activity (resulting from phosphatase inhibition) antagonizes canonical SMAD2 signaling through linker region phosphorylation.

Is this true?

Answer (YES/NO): NO